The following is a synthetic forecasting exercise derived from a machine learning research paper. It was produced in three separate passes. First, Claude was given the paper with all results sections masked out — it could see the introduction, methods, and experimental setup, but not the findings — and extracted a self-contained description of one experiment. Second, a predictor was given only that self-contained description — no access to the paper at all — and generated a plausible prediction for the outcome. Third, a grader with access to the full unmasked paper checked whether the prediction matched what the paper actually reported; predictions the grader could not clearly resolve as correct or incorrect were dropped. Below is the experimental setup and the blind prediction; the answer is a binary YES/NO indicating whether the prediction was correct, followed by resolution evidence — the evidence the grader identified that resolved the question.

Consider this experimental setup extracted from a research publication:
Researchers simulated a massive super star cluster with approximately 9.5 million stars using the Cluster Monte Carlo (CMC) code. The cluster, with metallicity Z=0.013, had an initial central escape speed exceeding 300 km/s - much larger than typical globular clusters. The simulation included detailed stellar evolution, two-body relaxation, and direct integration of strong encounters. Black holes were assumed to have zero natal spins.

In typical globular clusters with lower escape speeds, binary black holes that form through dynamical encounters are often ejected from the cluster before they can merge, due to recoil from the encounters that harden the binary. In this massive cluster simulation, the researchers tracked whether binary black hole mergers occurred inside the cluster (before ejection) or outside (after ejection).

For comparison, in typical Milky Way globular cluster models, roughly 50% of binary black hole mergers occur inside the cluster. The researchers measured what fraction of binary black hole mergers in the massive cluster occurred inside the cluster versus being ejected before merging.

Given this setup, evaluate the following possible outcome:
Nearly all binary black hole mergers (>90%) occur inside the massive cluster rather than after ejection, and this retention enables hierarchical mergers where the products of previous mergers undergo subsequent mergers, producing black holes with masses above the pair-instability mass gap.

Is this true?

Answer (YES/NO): NO